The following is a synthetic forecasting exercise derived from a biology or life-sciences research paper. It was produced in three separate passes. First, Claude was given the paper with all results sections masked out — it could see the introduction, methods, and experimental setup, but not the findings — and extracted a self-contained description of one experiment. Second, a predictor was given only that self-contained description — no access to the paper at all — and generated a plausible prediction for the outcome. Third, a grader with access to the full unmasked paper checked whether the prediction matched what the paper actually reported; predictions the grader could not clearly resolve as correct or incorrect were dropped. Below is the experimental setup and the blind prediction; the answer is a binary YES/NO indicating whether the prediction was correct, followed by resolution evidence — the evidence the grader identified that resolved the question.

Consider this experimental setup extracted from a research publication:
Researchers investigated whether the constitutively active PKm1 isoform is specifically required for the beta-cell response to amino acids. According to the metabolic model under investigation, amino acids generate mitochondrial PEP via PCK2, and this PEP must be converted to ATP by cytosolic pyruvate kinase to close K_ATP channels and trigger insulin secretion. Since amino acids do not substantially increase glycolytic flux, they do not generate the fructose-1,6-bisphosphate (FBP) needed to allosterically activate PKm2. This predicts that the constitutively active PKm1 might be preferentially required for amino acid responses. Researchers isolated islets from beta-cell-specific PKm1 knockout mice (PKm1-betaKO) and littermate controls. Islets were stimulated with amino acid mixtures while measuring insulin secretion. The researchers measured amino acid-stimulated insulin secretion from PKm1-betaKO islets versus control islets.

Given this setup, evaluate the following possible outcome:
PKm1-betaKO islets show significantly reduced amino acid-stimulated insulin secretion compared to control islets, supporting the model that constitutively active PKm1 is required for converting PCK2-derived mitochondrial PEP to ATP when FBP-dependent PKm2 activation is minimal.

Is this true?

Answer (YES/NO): YES